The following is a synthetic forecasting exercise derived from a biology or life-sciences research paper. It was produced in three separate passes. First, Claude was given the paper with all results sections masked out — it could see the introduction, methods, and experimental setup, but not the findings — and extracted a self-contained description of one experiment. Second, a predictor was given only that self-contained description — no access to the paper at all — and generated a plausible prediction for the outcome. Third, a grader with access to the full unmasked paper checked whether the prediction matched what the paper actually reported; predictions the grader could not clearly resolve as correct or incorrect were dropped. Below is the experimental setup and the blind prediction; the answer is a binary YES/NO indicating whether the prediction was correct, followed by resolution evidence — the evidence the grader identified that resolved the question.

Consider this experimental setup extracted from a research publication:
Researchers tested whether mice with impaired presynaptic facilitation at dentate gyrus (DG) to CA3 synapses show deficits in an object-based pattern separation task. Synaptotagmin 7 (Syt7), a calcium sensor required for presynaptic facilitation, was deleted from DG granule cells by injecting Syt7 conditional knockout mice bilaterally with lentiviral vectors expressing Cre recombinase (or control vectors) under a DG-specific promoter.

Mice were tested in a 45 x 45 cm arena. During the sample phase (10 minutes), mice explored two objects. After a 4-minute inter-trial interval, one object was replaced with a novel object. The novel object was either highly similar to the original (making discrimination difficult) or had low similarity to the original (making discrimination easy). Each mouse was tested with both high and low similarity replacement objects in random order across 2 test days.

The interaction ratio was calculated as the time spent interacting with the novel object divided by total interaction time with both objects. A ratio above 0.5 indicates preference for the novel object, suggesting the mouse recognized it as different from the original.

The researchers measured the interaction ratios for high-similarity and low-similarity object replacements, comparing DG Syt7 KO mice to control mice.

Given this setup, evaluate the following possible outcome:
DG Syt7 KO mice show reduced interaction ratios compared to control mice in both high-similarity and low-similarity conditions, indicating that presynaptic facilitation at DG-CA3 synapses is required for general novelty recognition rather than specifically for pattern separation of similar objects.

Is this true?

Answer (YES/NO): NO